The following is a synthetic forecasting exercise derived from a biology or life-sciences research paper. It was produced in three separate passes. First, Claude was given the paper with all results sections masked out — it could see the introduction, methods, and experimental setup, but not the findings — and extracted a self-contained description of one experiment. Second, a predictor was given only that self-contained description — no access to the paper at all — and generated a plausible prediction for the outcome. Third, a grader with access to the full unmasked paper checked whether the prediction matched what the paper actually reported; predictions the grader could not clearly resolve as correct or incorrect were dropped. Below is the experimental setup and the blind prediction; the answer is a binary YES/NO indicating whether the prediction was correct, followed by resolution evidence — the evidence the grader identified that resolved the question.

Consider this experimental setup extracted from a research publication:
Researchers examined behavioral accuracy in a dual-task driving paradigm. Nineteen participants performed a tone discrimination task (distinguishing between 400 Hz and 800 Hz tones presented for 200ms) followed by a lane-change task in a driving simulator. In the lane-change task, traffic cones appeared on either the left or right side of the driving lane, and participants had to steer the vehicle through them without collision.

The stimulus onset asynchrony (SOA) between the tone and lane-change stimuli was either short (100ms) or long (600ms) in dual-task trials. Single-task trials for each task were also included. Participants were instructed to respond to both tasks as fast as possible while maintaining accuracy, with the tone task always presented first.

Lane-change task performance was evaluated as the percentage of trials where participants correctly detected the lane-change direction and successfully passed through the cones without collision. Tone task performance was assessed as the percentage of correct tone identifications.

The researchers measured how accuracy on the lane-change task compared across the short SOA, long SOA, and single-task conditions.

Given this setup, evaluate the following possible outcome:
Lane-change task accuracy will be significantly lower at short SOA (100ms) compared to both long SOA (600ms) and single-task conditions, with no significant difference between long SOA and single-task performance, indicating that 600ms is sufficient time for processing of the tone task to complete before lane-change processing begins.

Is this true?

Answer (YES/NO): YES